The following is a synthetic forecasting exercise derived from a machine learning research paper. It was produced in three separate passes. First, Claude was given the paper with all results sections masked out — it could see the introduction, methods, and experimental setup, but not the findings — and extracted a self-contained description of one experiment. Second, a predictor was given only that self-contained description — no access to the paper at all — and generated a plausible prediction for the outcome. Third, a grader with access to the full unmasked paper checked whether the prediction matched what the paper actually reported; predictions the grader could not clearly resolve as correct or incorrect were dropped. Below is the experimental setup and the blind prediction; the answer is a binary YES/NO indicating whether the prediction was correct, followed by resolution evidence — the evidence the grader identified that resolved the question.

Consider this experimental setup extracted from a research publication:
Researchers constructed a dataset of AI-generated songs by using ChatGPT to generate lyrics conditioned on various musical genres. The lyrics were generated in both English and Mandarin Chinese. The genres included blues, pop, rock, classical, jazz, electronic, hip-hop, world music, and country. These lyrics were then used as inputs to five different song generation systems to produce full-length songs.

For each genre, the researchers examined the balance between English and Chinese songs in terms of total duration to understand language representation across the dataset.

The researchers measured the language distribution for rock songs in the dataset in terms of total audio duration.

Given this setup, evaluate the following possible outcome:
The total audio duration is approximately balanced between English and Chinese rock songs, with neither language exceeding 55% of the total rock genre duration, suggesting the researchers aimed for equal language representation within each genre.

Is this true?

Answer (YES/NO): NO